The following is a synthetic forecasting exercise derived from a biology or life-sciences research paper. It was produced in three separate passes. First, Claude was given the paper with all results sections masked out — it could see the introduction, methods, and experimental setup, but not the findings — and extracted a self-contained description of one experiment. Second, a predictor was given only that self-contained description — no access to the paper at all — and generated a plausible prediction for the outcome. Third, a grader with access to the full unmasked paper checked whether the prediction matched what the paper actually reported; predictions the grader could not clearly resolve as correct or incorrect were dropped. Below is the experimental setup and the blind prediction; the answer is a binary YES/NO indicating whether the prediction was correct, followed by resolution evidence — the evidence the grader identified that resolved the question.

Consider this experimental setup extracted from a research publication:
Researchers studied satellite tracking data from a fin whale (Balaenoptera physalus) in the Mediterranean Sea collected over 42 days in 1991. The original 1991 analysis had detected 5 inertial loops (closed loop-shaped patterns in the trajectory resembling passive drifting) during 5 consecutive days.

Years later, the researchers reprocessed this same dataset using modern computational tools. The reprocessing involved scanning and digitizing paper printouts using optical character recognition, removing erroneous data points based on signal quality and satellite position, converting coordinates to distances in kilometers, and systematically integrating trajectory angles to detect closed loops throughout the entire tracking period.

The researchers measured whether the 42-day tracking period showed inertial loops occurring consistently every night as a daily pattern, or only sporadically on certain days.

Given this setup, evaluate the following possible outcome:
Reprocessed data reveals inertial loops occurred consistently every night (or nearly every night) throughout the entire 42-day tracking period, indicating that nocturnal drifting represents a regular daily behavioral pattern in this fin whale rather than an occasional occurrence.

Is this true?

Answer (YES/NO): YES